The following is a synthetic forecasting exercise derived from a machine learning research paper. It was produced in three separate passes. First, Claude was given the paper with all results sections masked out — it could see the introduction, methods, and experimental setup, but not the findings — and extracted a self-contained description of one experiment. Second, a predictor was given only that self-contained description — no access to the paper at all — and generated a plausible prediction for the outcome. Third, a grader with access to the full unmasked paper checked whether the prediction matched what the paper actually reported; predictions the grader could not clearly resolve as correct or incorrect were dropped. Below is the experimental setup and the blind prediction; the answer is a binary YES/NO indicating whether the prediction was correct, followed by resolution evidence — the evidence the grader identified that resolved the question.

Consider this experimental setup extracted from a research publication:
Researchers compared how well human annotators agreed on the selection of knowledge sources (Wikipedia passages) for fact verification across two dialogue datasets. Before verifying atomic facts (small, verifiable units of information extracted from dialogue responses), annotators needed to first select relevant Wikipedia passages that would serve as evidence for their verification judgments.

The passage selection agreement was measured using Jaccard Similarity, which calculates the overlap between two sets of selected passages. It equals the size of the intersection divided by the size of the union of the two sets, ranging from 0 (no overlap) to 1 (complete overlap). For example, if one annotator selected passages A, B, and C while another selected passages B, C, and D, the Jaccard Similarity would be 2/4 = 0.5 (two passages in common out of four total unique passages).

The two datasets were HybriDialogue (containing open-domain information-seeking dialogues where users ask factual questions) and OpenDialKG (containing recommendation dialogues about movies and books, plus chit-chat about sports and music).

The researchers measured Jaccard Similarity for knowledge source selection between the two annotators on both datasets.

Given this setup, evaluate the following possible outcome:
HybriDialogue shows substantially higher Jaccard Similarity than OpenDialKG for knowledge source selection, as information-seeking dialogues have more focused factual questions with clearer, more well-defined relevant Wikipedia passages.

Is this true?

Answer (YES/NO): NO